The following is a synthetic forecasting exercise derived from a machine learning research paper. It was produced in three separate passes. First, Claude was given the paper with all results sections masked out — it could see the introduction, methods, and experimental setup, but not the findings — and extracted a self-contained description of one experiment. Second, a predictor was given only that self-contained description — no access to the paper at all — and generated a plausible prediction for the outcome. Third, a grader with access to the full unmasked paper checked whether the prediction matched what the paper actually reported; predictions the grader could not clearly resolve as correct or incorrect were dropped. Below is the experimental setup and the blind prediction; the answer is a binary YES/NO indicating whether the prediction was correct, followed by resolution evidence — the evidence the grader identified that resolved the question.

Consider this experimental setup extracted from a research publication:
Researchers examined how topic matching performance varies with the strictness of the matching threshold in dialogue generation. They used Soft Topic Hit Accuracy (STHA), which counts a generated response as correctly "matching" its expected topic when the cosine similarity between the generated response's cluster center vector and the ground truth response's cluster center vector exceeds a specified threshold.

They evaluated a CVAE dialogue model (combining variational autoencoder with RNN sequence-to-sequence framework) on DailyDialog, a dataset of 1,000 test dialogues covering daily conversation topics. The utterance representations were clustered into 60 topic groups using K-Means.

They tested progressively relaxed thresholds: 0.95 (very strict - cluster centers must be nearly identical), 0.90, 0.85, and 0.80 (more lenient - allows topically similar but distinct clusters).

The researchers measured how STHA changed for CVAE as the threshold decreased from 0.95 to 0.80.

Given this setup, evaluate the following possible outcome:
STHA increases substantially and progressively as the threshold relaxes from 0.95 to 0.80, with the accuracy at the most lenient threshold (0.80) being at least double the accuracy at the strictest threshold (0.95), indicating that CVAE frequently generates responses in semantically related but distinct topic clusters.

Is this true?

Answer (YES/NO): NO